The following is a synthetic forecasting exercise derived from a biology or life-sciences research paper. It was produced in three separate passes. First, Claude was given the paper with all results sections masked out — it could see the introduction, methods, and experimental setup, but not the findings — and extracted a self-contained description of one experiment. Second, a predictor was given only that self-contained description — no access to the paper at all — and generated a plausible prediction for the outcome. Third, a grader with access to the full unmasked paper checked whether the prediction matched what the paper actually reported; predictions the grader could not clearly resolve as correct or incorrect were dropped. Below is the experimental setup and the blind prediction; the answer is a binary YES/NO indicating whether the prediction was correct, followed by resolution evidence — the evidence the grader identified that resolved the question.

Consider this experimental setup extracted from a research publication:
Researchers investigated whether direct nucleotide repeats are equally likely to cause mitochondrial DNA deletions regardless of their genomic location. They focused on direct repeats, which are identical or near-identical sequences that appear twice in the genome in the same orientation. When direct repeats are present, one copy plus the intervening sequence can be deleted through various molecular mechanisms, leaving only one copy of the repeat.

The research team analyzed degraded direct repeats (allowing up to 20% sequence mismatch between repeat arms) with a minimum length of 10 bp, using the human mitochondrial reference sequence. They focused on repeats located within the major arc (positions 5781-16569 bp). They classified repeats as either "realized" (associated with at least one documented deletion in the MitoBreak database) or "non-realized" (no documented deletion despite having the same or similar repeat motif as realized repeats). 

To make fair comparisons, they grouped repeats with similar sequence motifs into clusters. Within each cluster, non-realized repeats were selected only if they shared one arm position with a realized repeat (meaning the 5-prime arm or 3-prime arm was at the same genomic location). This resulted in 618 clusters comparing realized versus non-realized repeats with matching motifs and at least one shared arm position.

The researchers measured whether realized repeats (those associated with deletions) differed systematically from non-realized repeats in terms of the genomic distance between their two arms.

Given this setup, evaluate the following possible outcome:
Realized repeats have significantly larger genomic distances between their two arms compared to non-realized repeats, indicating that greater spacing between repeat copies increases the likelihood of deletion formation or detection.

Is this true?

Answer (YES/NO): YES